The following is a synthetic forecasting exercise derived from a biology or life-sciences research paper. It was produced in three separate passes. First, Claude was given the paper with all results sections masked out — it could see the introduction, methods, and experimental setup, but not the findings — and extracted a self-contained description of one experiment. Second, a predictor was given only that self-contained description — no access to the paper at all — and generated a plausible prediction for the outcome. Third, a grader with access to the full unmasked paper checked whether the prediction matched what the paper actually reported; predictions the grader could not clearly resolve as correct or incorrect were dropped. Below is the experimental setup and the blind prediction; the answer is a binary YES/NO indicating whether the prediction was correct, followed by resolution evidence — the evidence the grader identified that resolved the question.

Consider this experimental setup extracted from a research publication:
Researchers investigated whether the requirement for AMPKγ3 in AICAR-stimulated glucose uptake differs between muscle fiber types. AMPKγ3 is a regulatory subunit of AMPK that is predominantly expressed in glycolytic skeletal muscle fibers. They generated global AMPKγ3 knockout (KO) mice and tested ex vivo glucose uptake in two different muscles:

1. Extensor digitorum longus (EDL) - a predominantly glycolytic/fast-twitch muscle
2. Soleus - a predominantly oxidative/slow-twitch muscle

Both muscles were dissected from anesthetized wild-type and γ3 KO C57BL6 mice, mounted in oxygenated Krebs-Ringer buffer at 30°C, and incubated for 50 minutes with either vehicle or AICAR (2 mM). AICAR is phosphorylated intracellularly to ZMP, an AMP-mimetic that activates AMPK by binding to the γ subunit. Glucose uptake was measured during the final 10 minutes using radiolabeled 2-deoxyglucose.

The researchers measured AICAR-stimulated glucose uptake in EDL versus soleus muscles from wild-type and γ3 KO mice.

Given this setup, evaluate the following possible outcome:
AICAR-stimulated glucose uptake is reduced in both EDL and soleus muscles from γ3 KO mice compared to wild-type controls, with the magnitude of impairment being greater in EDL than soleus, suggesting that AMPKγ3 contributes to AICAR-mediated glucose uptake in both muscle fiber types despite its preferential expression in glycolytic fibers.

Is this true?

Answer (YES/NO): NO